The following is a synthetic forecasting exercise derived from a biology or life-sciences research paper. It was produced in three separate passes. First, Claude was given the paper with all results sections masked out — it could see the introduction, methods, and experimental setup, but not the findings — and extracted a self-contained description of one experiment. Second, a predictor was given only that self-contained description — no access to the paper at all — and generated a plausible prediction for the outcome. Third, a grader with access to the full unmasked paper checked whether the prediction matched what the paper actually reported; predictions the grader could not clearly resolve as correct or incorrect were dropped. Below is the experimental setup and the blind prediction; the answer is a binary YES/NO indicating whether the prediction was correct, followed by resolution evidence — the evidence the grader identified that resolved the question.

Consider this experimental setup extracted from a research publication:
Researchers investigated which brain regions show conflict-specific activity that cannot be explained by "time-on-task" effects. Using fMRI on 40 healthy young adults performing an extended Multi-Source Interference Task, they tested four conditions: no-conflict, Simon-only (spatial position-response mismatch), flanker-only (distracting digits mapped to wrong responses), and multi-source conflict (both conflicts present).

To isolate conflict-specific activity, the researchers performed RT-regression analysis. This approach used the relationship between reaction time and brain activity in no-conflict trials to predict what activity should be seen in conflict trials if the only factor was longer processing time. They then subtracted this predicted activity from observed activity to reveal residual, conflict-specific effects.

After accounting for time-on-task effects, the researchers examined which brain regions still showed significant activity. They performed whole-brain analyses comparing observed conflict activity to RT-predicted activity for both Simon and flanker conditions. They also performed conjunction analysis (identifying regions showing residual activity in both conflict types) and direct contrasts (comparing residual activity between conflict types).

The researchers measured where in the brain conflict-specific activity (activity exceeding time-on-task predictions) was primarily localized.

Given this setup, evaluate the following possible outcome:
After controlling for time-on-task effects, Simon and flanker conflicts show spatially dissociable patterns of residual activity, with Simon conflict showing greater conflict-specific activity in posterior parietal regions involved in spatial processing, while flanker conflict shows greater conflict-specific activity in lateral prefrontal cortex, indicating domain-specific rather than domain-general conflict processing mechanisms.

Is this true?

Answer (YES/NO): NO